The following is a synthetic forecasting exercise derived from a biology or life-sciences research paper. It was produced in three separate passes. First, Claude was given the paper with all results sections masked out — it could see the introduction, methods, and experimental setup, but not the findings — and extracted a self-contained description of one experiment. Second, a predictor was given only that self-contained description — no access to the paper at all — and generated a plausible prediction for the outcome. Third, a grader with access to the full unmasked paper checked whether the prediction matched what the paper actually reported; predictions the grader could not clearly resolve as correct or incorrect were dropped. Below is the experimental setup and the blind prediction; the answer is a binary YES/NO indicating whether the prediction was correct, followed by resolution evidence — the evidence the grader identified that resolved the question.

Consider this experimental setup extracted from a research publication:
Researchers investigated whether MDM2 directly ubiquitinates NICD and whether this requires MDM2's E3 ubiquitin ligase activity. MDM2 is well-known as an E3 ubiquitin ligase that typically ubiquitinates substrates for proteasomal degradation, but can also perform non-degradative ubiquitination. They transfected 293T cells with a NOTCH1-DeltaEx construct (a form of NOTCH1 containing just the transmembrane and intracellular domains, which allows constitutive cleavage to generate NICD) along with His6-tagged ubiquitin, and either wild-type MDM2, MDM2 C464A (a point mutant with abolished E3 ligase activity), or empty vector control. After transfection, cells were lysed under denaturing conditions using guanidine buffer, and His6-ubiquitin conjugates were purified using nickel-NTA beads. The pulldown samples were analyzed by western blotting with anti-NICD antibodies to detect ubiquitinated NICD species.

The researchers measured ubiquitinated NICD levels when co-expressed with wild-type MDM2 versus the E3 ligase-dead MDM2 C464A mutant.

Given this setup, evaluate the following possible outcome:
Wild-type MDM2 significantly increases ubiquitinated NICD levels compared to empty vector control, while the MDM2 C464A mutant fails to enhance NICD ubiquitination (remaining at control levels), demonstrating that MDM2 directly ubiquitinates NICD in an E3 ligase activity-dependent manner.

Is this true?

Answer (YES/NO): YES